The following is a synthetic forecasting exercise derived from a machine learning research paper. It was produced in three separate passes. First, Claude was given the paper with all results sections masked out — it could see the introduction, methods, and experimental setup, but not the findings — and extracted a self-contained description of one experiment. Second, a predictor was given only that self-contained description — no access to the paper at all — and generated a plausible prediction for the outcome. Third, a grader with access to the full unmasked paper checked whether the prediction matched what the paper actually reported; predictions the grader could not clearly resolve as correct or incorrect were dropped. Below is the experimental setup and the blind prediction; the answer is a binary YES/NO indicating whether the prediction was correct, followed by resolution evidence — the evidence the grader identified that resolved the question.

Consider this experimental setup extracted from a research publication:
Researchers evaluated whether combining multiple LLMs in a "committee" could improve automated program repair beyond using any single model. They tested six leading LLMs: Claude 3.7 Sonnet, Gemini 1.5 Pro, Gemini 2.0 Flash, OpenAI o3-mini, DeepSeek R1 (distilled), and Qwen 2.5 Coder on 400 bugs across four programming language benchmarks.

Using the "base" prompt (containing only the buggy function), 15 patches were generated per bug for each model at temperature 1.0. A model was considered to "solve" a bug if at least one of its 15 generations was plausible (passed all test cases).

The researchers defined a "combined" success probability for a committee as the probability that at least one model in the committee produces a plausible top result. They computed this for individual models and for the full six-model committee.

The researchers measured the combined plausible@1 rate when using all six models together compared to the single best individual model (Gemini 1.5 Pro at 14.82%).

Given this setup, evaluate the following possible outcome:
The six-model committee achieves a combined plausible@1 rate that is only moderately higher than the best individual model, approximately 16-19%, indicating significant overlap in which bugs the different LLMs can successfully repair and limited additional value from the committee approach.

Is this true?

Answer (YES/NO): NO